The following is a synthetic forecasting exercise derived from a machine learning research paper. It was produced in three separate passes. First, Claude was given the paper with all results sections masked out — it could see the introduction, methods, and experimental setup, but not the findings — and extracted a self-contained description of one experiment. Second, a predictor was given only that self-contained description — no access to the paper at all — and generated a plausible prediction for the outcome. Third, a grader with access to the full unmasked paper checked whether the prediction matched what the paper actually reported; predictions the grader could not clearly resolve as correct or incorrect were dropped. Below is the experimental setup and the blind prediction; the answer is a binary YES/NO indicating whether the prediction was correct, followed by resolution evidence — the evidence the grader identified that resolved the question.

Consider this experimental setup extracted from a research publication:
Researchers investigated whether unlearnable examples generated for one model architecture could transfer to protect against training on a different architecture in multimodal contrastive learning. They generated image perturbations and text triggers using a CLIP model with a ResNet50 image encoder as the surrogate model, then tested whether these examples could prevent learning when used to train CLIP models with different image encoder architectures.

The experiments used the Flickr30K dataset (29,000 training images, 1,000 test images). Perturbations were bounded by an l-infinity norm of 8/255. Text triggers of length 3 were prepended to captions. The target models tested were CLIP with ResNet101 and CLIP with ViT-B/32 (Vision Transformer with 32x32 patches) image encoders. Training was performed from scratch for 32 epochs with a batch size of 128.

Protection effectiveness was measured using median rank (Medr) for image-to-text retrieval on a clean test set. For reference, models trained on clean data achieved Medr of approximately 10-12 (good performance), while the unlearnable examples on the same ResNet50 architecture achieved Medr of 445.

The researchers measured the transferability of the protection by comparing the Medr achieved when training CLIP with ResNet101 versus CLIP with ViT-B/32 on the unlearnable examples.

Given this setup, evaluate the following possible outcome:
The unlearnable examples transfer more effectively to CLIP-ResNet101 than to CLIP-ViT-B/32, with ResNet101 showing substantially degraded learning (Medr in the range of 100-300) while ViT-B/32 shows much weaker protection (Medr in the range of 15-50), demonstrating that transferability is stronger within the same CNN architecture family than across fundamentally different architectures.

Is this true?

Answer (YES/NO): NO